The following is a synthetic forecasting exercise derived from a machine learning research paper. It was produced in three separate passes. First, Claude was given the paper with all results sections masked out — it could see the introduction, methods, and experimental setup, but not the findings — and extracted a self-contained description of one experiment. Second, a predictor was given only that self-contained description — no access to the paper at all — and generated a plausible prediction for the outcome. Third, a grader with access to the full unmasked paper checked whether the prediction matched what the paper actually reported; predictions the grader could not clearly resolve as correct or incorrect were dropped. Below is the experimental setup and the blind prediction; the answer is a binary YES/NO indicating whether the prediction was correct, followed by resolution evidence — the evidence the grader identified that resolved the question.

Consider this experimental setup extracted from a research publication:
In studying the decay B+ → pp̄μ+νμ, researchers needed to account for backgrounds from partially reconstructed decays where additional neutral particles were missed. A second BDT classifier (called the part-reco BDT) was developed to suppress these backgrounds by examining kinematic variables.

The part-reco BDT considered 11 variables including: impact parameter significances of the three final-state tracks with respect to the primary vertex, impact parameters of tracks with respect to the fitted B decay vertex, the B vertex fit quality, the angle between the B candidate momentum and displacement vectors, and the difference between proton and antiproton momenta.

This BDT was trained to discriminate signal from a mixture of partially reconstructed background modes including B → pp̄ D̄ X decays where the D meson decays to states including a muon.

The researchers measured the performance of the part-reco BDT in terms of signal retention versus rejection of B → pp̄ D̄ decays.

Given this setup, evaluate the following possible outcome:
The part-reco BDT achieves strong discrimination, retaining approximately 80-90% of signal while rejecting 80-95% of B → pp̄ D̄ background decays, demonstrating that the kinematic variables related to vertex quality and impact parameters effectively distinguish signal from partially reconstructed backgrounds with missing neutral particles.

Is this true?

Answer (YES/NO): NO